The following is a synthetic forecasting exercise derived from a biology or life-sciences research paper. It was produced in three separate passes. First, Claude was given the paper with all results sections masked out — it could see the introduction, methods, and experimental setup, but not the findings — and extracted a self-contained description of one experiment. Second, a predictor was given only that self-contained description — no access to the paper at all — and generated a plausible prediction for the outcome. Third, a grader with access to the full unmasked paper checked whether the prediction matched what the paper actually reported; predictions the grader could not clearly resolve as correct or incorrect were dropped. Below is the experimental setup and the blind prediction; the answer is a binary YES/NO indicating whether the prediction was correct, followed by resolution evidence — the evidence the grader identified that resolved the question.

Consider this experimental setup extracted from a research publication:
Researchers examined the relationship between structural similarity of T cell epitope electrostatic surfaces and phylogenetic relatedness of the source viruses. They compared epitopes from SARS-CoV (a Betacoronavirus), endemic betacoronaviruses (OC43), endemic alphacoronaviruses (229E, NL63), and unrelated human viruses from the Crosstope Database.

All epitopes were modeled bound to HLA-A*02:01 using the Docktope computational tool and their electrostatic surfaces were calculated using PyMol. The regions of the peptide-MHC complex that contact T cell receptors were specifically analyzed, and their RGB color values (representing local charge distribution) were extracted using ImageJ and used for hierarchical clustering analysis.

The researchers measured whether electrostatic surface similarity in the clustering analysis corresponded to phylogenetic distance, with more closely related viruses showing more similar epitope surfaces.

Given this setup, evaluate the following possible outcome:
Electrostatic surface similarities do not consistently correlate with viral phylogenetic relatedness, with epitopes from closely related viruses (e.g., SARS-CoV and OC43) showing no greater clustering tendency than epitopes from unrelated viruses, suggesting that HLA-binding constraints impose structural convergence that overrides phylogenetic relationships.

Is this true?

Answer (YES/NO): NO